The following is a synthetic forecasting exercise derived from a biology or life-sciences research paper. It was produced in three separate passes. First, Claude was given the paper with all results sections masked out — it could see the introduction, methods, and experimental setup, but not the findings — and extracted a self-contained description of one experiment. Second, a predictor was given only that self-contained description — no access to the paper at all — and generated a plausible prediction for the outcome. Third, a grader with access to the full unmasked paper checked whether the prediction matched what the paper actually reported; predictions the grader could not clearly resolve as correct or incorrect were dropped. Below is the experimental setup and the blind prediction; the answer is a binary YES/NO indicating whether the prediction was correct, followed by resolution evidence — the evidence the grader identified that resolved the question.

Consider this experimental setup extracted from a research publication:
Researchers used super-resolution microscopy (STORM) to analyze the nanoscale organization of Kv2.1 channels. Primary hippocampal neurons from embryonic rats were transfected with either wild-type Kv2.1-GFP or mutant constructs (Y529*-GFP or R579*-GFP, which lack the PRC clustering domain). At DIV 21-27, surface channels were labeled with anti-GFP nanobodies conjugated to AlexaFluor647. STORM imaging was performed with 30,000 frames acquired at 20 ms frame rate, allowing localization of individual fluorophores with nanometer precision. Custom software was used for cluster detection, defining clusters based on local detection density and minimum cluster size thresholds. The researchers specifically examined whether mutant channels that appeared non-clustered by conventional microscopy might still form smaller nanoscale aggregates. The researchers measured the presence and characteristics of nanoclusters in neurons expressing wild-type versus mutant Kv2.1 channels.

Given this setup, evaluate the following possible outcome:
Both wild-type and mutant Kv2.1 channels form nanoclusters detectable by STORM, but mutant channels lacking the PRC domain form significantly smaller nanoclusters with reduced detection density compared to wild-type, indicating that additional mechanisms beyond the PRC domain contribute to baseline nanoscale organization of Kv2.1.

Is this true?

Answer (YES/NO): NO